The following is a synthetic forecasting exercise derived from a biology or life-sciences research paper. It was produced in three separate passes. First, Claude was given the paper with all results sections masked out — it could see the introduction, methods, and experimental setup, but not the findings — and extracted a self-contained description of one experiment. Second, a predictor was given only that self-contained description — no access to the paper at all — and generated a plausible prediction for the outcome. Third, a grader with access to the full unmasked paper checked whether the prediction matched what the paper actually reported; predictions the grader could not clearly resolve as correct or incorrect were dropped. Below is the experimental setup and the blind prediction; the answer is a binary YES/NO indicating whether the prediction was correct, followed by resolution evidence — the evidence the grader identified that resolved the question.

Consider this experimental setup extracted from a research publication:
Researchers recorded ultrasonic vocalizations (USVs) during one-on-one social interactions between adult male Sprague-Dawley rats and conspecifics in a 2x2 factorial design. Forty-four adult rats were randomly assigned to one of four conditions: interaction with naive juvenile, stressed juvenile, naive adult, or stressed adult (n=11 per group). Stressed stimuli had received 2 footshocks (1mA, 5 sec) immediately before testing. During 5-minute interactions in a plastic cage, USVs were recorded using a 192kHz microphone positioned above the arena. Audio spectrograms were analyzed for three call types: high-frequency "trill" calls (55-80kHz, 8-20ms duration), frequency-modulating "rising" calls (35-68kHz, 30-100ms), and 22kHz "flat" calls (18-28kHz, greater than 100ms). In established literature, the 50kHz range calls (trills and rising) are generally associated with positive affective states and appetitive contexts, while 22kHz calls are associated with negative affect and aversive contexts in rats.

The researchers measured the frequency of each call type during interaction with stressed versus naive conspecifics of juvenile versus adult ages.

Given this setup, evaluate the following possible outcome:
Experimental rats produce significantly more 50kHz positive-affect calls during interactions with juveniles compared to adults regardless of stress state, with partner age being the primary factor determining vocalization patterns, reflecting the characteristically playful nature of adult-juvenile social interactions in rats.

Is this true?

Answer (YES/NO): NO